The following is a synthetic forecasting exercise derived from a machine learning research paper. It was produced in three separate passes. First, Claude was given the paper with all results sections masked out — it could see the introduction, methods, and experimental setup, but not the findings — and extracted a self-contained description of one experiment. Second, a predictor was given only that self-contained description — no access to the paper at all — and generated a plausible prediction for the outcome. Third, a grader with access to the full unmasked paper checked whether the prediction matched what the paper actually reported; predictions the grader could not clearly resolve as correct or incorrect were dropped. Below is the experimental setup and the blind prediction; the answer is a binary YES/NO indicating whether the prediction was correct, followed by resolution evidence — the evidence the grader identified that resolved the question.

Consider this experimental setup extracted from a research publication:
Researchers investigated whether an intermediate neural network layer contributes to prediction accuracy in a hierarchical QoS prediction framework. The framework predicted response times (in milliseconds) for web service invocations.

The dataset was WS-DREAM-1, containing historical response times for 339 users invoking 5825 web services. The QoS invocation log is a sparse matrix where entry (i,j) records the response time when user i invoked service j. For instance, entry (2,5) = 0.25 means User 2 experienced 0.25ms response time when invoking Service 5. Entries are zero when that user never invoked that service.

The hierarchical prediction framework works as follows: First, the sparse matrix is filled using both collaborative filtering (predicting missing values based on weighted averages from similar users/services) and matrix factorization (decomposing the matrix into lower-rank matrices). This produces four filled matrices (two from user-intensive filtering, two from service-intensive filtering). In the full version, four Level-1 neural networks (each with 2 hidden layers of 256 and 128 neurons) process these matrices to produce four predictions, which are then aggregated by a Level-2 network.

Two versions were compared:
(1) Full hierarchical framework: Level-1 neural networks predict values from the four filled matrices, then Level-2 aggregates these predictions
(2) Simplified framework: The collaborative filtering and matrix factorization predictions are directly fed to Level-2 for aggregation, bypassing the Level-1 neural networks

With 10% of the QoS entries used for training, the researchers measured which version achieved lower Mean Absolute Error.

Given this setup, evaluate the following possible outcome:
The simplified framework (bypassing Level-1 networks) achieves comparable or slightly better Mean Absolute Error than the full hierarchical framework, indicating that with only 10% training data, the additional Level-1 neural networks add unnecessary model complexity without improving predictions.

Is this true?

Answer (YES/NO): NO